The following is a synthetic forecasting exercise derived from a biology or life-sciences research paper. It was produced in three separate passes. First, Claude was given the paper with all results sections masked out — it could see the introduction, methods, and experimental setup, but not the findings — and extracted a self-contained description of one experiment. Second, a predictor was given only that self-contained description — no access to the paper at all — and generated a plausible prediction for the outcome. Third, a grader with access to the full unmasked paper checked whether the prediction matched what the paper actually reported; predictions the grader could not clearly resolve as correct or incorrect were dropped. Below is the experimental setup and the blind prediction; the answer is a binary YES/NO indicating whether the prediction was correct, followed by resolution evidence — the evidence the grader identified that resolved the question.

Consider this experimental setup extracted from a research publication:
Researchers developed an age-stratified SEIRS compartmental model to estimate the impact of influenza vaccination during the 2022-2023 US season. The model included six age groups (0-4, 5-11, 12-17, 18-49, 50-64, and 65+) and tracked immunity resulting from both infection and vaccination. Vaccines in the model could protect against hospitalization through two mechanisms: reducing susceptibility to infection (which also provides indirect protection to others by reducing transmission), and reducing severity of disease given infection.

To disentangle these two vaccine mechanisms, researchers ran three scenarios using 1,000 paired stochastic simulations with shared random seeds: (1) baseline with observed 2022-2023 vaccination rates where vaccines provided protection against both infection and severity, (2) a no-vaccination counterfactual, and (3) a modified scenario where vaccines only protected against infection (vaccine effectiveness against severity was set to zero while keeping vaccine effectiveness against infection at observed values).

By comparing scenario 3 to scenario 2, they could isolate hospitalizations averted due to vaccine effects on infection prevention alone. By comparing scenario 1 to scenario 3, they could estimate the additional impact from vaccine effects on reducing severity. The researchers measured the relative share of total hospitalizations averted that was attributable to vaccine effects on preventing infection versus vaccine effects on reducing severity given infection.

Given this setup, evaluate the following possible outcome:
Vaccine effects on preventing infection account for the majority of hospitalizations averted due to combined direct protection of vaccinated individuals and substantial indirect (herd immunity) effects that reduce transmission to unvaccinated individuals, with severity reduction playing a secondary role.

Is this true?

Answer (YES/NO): YES